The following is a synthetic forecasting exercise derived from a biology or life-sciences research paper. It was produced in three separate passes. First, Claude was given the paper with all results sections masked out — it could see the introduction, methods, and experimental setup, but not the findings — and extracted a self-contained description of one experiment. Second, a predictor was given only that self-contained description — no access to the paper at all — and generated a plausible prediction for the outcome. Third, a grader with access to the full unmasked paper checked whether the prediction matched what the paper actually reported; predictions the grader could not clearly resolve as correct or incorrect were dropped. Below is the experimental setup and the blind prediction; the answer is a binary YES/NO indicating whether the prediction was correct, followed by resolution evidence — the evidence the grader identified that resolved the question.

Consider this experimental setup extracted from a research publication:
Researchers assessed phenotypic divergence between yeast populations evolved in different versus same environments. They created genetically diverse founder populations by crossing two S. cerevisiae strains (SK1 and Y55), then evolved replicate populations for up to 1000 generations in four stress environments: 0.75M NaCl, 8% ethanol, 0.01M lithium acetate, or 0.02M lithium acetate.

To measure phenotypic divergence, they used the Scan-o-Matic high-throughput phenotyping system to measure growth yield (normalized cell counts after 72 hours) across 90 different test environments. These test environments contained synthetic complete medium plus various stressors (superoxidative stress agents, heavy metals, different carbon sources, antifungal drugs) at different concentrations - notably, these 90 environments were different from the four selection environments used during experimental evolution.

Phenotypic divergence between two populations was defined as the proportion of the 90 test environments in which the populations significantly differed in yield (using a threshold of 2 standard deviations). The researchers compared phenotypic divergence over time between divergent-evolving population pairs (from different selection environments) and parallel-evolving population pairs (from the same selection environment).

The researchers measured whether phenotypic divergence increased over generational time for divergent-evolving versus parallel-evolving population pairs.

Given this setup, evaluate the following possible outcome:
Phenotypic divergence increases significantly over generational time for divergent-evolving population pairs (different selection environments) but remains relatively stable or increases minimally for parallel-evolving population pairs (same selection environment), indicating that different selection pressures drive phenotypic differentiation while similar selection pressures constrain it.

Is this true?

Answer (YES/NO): YES